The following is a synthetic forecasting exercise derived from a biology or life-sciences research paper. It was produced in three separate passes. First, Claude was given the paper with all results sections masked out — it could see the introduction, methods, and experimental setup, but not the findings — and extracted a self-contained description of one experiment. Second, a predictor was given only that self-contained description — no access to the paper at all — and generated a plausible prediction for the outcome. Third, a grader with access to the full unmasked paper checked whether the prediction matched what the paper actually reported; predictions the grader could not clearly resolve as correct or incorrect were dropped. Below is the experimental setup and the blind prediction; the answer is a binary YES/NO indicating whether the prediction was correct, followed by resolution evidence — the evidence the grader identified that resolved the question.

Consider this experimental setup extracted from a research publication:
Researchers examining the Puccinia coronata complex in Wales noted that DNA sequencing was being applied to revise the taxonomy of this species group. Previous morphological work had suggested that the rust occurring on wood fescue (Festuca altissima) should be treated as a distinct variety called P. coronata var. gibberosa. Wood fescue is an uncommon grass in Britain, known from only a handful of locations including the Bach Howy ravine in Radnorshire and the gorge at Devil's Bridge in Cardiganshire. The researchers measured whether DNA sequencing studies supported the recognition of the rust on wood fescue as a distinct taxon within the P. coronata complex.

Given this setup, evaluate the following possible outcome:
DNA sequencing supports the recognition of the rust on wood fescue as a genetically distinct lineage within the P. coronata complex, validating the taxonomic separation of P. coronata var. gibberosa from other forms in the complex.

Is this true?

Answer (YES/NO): YES